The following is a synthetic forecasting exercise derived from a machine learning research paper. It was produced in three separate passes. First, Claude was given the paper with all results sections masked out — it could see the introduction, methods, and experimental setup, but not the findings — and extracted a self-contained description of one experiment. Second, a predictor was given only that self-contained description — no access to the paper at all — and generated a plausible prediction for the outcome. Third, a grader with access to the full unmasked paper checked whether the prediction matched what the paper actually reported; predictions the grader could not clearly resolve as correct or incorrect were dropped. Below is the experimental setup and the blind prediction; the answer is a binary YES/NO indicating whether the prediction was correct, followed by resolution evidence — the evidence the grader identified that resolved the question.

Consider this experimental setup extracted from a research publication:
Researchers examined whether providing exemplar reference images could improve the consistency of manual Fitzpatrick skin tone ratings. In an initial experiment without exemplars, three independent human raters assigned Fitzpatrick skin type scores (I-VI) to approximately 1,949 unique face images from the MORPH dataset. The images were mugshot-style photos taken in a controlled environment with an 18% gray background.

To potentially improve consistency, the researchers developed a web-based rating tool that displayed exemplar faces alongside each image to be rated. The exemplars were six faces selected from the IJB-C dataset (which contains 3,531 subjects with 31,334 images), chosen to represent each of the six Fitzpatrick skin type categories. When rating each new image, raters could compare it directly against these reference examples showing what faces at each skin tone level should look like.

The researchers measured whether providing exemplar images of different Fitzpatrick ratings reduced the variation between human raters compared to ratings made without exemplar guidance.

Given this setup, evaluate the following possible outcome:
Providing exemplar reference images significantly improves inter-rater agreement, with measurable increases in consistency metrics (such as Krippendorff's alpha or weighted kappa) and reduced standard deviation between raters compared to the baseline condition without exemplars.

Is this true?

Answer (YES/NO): NO